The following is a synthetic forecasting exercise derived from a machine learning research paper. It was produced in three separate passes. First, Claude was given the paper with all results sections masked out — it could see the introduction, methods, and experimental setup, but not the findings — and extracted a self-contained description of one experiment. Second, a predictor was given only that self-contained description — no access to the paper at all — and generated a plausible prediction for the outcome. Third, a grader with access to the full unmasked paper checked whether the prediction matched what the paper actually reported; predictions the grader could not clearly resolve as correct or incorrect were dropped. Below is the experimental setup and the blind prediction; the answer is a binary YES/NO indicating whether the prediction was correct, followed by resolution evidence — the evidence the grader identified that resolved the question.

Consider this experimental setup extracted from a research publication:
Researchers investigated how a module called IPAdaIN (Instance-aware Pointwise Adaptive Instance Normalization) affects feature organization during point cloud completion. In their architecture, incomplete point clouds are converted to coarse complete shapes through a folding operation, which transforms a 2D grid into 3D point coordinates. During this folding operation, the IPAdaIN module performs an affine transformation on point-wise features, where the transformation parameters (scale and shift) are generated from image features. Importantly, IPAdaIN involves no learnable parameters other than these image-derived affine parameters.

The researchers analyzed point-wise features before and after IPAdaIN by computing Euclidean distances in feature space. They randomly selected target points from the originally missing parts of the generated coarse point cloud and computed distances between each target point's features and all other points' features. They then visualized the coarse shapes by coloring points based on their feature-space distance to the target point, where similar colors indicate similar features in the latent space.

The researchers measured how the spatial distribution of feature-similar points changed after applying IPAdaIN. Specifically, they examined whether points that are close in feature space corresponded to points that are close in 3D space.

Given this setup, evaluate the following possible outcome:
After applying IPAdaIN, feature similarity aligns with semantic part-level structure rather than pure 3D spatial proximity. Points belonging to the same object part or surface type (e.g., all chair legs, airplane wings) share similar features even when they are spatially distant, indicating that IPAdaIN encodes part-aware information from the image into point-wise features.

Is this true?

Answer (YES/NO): NO